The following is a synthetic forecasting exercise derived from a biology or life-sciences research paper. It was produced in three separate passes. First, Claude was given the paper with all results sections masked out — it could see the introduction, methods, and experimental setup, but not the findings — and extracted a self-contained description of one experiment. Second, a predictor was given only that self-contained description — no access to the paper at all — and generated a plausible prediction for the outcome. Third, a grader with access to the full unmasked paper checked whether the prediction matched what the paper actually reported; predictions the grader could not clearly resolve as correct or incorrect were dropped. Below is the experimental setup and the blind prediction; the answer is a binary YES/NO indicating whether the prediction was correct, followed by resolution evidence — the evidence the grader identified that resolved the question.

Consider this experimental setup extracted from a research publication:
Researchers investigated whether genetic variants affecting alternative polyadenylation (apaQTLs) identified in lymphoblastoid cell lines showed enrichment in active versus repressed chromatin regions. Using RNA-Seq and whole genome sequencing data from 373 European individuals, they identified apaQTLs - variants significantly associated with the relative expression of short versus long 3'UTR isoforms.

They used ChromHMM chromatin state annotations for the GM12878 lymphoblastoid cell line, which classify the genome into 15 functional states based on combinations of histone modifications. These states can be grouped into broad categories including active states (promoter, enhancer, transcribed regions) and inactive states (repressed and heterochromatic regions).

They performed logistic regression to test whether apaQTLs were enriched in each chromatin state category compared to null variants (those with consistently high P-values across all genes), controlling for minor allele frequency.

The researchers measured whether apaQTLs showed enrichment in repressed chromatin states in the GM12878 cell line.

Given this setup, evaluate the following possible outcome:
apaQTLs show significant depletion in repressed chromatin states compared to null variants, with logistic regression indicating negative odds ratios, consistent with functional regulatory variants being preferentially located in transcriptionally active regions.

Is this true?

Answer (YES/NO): YES